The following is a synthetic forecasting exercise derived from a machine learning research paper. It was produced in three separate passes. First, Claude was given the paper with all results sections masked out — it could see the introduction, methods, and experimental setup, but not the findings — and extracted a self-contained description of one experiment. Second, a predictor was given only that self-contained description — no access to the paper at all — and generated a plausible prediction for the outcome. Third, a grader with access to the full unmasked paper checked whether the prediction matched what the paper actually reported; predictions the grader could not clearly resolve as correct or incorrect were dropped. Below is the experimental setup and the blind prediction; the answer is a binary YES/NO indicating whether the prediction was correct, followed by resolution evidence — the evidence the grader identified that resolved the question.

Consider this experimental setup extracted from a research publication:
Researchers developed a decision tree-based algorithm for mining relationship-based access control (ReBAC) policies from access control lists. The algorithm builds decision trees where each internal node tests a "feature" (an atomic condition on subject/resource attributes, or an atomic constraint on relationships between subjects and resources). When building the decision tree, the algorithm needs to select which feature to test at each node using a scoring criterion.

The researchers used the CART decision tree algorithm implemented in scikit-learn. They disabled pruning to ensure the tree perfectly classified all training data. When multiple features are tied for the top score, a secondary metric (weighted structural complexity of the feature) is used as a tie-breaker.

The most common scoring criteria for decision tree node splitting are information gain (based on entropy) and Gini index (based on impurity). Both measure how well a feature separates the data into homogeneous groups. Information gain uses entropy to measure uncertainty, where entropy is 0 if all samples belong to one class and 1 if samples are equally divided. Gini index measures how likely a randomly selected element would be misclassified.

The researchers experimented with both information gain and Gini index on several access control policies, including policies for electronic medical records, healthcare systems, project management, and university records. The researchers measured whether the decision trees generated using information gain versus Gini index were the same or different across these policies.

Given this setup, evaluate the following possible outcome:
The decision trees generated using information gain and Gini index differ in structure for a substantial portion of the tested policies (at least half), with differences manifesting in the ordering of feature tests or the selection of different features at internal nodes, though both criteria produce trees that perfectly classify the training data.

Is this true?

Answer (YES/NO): NO